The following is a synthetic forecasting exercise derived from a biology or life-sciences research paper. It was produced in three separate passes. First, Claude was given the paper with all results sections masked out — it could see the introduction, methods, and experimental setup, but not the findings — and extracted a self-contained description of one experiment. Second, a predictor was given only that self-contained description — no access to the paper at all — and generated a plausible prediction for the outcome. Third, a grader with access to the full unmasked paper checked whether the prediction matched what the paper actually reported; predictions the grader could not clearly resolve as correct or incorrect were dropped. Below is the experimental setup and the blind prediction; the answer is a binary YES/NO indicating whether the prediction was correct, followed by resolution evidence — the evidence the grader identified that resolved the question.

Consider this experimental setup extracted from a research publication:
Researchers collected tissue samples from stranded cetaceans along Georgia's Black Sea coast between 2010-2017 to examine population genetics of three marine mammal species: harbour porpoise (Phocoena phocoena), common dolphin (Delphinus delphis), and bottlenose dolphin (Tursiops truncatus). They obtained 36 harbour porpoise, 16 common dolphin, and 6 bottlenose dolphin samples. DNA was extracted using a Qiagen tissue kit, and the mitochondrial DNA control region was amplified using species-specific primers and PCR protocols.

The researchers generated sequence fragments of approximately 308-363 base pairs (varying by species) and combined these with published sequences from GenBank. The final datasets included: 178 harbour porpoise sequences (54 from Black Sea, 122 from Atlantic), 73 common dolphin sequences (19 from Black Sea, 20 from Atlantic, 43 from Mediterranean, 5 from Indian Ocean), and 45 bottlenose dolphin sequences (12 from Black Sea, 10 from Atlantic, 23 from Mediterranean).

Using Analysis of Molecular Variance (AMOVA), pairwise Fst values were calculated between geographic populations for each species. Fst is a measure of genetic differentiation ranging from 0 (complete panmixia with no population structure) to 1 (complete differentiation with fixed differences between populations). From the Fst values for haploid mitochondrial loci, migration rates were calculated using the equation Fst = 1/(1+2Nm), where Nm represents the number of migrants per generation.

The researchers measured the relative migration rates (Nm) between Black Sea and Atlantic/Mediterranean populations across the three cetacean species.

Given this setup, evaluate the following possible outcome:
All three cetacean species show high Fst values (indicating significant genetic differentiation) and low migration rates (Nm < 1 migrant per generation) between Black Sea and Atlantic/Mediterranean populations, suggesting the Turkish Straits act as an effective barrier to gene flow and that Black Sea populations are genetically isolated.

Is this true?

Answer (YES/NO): NO